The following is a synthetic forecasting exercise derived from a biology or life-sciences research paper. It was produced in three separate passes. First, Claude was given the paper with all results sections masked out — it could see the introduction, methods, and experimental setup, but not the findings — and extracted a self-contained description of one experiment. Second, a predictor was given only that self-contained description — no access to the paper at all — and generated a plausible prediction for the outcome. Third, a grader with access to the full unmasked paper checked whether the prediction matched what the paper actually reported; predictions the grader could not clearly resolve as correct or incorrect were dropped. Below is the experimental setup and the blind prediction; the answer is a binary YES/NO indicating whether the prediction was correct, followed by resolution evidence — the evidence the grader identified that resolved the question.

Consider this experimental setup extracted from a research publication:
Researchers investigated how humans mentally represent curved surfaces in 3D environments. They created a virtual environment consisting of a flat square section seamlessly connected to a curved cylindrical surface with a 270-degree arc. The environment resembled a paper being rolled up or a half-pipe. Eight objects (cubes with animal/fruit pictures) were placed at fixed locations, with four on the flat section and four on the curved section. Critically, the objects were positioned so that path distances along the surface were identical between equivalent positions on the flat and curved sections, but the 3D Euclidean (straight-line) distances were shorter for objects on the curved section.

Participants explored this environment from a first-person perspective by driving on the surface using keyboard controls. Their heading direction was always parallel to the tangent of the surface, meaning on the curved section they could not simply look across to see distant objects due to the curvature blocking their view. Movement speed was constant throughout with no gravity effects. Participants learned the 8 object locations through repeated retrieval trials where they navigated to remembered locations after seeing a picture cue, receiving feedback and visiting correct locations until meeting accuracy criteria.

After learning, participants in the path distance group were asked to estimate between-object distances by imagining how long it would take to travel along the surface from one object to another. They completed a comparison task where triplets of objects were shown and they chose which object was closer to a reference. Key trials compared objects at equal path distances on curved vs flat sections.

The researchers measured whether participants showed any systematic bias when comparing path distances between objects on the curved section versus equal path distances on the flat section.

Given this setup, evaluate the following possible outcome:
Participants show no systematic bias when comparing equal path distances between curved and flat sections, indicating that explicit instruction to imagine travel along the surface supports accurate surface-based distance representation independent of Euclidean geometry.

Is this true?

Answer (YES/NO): NO